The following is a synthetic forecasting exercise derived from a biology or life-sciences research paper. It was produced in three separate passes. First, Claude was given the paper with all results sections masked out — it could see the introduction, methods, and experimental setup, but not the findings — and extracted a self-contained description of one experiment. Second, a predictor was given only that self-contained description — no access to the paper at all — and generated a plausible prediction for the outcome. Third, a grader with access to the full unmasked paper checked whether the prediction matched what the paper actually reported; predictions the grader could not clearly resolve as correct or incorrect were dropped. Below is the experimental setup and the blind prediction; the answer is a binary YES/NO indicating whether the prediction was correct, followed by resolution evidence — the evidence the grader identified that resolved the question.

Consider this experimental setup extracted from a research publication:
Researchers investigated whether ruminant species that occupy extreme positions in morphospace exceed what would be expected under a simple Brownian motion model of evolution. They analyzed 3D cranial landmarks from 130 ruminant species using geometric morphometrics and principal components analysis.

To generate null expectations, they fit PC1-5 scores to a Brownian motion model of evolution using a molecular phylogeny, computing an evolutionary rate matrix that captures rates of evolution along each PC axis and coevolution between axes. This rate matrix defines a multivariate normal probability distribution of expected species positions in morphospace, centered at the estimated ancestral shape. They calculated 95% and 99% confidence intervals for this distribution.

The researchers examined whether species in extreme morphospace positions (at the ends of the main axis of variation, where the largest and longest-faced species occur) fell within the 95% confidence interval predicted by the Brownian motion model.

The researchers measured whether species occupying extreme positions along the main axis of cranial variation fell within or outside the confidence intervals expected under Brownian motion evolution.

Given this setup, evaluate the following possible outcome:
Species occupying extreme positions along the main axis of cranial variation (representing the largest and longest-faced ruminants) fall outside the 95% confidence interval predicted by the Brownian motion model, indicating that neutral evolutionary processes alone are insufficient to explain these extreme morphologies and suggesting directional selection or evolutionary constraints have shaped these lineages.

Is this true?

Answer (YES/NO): YES